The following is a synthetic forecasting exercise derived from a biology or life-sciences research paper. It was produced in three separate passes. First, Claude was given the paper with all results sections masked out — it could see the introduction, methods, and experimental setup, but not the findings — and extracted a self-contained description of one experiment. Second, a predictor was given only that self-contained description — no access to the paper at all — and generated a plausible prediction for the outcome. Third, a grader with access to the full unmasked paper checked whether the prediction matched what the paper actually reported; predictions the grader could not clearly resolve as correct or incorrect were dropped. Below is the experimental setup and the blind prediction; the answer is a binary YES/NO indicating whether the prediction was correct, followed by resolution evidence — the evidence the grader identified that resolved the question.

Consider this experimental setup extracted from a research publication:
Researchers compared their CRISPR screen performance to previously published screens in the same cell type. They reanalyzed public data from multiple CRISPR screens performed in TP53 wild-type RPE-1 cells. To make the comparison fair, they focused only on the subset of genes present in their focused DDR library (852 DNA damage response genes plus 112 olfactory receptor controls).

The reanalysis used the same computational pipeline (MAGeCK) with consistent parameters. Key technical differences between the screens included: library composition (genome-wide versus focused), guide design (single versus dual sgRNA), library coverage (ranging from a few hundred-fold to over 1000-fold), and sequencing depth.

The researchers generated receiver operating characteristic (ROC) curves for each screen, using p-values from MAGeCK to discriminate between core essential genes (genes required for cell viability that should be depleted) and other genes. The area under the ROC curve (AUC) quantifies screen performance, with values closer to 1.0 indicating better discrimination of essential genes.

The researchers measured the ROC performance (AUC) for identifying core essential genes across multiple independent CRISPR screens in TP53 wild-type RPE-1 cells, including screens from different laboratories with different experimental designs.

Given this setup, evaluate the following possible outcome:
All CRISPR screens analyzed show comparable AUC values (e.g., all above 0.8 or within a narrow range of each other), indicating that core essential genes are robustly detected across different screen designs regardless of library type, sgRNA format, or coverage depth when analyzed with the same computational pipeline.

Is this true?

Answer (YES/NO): NO